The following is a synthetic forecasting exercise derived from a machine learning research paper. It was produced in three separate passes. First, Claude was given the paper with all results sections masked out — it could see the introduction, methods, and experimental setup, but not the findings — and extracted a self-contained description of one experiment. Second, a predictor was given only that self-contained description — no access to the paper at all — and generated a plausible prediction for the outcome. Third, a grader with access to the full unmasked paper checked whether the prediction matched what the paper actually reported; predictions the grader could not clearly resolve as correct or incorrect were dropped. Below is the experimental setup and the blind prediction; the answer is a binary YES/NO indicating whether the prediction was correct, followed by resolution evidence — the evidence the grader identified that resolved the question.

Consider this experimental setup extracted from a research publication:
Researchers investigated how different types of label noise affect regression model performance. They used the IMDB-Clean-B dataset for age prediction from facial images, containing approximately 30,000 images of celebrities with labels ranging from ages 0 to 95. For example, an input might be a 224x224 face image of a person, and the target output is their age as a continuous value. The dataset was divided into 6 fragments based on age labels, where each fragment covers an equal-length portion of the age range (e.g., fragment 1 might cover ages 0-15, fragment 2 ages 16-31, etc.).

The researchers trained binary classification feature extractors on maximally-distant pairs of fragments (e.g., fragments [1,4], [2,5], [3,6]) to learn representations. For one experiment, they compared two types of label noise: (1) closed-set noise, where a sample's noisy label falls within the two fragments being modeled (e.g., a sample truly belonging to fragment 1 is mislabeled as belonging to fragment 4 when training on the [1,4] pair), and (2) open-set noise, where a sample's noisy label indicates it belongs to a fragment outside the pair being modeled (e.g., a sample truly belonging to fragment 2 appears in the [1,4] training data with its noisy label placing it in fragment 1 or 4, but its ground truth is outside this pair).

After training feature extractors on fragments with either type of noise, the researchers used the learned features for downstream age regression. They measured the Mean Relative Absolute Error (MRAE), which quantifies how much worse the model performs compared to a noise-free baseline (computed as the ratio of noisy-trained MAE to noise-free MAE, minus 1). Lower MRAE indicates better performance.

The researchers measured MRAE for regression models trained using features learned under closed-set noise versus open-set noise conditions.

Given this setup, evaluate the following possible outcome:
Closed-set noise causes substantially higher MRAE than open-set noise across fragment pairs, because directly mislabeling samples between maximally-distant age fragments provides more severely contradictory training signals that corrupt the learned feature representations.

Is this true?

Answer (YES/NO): YES